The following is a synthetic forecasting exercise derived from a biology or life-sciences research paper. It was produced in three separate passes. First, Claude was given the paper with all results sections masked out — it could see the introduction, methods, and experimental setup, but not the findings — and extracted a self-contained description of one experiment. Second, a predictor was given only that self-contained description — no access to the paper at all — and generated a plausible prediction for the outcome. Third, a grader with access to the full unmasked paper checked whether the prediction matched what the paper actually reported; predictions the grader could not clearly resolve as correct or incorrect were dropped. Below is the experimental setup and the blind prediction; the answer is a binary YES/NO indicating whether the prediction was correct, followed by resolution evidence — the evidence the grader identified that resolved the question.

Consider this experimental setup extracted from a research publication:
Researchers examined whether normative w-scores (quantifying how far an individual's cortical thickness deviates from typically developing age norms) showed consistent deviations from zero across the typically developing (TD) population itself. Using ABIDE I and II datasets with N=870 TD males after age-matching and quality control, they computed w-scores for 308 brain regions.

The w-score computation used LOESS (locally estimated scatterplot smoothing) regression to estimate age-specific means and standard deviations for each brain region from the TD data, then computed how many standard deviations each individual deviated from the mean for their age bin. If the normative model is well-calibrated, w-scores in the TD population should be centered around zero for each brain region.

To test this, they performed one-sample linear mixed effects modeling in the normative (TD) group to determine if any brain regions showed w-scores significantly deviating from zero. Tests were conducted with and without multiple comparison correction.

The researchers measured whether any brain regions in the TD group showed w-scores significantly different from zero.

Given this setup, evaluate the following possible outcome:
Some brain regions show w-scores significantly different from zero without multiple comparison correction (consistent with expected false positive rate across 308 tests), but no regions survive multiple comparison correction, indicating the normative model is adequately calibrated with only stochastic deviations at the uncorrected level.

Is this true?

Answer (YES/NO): NO